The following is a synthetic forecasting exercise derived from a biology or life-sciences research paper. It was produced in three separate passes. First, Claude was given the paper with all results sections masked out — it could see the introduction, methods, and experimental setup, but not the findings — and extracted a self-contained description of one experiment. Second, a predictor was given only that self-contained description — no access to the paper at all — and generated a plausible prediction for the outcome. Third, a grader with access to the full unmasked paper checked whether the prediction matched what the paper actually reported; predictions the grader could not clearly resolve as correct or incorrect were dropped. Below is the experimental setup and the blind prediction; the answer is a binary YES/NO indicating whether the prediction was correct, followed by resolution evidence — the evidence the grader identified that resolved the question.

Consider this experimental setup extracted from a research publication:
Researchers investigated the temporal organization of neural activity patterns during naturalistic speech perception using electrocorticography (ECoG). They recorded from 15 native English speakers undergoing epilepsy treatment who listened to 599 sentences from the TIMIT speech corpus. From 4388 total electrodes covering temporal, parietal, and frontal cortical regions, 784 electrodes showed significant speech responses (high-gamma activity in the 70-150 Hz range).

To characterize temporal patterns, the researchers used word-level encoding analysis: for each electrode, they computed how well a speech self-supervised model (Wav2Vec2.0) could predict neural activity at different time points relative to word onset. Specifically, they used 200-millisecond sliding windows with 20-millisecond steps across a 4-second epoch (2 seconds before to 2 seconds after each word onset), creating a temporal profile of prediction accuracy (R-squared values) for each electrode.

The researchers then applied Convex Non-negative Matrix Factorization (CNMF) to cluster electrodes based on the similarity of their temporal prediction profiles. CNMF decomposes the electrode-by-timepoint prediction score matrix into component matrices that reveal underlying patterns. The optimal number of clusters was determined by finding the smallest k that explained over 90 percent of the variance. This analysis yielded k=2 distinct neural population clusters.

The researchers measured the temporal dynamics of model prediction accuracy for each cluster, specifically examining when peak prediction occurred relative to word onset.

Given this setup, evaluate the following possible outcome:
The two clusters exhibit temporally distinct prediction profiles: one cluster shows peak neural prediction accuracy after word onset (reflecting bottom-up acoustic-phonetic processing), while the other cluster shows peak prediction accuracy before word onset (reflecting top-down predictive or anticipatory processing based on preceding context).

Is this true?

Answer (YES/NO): YES